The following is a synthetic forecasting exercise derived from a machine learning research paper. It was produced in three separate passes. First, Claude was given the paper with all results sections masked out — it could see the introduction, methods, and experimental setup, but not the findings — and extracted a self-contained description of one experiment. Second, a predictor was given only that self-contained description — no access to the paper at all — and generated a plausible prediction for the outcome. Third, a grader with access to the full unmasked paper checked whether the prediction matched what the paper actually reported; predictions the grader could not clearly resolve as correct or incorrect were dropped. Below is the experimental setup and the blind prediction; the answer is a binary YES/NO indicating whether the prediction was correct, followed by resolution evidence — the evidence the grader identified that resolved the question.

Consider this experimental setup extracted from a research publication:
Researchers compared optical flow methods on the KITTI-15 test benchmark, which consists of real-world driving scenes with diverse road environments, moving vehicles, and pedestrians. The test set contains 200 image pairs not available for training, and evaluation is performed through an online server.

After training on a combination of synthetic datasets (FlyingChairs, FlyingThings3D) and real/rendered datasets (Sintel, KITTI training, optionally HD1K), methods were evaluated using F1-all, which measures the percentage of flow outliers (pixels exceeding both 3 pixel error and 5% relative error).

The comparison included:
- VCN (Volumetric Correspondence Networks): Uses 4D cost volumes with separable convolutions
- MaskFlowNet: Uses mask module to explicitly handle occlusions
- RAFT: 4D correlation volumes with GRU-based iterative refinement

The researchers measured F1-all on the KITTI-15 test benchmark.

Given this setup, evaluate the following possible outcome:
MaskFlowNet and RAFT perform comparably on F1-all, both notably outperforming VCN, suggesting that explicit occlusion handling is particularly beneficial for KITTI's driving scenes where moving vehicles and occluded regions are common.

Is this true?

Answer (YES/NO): NO